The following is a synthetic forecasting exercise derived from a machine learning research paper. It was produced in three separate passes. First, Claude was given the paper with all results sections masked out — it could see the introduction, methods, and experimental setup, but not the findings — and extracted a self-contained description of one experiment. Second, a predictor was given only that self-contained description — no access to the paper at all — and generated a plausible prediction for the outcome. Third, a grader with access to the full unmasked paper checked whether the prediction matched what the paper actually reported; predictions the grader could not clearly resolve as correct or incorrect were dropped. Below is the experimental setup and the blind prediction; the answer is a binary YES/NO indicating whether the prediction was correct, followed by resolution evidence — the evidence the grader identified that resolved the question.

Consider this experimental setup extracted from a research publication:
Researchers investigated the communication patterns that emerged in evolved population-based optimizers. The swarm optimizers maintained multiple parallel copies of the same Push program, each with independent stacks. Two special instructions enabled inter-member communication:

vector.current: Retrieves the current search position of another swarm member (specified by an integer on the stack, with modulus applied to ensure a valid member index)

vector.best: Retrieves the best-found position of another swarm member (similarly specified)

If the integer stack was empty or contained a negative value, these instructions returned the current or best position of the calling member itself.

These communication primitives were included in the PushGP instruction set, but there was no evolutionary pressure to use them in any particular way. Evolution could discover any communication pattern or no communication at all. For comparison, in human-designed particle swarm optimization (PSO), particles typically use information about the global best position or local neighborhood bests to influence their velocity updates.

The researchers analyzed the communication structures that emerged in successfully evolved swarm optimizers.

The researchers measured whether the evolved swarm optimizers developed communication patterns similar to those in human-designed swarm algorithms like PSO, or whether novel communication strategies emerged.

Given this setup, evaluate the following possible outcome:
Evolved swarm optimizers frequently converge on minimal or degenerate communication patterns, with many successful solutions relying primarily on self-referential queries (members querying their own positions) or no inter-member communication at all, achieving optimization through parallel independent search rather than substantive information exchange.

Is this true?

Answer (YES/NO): NO